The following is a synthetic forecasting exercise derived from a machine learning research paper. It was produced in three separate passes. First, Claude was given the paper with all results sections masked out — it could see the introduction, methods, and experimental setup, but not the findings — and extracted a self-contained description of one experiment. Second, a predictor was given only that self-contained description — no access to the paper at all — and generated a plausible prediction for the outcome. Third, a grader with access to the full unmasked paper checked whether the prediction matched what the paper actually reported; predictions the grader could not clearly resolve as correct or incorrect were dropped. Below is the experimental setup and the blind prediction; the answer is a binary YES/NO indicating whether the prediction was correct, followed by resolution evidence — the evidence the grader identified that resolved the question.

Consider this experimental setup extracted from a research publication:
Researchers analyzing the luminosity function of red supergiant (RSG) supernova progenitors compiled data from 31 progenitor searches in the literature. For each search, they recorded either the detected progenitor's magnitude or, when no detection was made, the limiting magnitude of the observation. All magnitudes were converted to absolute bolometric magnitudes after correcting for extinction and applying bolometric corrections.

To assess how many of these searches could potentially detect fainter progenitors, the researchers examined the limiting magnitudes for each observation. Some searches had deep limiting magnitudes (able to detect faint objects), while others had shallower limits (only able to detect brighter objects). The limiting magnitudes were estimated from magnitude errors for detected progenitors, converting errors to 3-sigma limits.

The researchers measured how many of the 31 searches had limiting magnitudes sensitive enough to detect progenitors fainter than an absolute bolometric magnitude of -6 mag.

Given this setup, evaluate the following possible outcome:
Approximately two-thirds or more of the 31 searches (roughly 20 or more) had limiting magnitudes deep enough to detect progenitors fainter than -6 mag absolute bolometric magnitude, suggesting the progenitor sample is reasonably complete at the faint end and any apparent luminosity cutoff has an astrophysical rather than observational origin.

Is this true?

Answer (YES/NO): NO